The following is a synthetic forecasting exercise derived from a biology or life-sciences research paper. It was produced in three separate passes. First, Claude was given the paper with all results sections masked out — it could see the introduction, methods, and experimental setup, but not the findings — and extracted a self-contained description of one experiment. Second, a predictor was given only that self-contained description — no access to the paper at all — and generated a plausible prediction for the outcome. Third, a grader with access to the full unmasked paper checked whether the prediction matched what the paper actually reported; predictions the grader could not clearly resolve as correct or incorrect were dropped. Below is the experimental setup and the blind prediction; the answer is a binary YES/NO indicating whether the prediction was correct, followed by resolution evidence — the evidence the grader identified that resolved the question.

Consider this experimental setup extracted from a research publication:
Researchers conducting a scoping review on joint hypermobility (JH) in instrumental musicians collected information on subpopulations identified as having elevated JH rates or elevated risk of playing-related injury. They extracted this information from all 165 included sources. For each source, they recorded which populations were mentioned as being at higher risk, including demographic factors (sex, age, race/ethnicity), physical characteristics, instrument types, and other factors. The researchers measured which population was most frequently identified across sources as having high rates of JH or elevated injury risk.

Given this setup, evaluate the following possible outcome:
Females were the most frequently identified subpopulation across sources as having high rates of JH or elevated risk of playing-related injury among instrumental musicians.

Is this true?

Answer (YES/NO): YES